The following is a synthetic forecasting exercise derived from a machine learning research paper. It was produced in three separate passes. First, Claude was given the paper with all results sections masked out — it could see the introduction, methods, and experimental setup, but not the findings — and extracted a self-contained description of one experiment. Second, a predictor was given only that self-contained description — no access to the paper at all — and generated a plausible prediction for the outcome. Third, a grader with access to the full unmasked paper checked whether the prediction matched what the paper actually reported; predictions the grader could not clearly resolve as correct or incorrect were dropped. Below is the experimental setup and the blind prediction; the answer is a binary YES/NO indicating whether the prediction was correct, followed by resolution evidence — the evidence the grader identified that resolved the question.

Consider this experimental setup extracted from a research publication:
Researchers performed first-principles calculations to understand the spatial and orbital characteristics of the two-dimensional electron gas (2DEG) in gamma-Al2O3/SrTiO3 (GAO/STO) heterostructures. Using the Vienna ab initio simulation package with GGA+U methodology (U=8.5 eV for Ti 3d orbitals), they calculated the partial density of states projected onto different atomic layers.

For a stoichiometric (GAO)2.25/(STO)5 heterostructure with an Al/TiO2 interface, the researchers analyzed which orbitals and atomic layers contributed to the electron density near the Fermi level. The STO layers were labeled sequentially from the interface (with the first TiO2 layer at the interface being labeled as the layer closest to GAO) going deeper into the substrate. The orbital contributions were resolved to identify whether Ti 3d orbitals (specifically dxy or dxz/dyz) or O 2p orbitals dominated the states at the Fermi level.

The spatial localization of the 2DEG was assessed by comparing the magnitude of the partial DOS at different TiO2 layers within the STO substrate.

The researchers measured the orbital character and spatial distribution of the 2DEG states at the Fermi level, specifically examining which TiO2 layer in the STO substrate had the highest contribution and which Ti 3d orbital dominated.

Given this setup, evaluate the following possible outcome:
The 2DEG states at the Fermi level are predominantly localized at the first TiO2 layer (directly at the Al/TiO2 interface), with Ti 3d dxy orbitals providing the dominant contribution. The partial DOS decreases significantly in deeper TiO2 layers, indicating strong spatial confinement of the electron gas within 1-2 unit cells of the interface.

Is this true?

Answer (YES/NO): NO